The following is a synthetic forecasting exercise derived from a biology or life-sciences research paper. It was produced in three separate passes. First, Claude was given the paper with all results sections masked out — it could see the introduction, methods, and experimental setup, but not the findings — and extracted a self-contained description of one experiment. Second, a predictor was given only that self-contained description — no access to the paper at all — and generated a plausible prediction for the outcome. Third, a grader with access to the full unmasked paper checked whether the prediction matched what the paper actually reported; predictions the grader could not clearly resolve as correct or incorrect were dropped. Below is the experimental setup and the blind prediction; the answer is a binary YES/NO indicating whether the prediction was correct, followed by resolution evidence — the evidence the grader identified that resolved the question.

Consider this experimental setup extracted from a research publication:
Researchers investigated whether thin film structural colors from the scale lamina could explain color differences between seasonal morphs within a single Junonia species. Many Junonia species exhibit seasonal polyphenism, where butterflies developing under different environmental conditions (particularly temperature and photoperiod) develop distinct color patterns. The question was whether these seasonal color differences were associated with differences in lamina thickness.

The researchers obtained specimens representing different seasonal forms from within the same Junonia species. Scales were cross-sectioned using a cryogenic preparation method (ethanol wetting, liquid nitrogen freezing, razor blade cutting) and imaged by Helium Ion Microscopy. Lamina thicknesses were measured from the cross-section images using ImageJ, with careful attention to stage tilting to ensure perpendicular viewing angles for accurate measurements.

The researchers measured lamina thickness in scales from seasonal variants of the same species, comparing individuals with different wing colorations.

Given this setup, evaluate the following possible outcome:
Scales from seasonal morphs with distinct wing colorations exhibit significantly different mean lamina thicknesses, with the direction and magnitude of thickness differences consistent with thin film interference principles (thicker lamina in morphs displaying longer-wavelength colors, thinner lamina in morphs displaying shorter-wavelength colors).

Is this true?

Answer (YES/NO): NO